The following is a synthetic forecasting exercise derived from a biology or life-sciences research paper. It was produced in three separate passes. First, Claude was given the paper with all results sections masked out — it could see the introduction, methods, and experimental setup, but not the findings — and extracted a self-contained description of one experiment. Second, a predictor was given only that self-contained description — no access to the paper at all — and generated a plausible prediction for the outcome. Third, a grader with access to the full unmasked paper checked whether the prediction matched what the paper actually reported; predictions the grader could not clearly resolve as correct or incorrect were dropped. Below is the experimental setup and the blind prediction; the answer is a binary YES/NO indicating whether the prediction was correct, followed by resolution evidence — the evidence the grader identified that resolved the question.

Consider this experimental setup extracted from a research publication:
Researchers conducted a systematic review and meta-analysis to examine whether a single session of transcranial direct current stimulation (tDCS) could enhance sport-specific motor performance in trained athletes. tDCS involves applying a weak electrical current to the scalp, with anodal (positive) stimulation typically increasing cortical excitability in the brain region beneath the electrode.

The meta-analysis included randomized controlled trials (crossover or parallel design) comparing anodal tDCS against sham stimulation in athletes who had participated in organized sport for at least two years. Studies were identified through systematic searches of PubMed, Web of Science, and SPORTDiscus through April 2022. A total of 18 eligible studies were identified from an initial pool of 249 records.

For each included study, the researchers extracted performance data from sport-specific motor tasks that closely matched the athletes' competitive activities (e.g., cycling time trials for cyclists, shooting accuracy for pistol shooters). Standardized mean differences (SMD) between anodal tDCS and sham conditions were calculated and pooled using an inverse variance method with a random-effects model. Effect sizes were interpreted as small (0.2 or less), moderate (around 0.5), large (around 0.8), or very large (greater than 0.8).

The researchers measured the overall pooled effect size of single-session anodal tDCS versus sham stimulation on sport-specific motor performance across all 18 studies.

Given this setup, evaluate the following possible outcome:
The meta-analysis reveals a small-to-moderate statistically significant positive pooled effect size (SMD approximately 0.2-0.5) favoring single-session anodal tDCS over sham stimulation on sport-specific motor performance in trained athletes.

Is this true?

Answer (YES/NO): YES